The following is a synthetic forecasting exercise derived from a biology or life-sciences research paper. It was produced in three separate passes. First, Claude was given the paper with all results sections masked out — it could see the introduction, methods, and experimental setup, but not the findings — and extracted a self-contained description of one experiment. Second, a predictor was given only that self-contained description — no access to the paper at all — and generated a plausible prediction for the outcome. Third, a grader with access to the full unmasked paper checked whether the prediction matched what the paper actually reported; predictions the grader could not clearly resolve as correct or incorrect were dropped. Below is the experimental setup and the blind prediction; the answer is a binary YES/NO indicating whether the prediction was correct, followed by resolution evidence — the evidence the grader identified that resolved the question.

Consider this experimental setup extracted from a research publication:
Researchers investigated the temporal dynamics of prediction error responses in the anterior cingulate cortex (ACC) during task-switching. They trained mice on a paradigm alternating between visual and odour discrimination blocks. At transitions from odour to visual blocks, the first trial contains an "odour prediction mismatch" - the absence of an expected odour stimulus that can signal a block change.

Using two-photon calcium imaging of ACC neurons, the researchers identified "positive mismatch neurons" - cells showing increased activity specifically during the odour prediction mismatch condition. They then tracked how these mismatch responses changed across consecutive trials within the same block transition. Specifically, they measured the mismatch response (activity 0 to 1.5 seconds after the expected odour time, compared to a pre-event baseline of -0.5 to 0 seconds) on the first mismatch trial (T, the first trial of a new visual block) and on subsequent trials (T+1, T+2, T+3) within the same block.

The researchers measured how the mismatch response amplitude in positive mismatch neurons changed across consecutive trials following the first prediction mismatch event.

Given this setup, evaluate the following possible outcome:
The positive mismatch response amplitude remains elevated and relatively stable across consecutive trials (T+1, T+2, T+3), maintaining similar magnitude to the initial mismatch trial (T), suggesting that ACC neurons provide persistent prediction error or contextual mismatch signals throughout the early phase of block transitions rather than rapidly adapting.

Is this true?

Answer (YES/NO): NO